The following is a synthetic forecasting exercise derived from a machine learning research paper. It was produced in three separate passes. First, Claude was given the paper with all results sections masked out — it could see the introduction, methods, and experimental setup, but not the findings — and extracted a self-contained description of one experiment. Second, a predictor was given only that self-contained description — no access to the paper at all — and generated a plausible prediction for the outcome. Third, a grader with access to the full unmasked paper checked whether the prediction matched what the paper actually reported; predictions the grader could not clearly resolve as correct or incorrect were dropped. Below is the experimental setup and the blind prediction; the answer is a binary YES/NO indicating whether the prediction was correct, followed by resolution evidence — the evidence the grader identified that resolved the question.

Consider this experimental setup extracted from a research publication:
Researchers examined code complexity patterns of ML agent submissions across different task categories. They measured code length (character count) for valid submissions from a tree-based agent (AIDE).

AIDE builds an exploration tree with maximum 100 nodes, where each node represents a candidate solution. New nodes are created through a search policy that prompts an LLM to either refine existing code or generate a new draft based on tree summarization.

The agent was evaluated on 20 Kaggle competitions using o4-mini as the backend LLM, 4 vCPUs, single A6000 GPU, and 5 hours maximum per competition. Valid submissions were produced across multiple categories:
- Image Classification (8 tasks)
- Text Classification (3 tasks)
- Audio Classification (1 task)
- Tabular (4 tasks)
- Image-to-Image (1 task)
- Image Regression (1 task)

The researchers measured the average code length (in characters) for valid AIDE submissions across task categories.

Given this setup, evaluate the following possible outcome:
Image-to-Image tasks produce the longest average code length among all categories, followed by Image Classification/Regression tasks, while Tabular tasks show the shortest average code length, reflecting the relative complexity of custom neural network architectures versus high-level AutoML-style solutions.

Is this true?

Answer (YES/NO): NO